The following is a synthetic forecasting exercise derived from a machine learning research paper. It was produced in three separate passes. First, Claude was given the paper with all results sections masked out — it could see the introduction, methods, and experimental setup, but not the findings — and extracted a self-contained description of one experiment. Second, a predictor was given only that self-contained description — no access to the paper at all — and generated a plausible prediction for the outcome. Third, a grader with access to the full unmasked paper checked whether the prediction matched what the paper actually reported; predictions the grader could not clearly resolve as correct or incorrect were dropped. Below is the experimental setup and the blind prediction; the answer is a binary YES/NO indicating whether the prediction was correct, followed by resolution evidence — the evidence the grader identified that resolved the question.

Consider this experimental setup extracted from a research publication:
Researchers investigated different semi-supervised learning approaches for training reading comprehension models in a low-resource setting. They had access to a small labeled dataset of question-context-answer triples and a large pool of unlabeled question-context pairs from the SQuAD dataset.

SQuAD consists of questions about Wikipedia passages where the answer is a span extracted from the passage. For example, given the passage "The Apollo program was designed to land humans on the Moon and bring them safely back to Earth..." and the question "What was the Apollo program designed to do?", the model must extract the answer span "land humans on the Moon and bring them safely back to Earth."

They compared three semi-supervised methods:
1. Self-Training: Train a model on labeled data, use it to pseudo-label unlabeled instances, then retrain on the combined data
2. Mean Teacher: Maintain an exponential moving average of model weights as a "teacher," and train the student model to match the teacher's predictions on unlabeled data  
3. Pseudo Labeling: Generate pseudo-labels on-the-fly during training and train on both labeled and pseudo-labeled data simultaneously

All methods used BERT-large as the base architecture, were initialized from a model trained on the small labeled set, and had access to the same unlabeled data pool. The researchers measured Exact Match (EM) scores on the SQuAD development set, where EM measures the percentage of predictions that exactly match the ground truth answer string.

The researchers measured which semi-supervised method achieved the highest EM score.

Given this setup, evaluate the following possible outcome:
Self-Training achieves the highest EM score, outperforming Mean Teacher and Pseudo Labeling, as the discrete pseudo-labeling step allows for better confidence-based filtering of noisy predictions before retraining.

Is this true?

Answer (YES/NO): NO